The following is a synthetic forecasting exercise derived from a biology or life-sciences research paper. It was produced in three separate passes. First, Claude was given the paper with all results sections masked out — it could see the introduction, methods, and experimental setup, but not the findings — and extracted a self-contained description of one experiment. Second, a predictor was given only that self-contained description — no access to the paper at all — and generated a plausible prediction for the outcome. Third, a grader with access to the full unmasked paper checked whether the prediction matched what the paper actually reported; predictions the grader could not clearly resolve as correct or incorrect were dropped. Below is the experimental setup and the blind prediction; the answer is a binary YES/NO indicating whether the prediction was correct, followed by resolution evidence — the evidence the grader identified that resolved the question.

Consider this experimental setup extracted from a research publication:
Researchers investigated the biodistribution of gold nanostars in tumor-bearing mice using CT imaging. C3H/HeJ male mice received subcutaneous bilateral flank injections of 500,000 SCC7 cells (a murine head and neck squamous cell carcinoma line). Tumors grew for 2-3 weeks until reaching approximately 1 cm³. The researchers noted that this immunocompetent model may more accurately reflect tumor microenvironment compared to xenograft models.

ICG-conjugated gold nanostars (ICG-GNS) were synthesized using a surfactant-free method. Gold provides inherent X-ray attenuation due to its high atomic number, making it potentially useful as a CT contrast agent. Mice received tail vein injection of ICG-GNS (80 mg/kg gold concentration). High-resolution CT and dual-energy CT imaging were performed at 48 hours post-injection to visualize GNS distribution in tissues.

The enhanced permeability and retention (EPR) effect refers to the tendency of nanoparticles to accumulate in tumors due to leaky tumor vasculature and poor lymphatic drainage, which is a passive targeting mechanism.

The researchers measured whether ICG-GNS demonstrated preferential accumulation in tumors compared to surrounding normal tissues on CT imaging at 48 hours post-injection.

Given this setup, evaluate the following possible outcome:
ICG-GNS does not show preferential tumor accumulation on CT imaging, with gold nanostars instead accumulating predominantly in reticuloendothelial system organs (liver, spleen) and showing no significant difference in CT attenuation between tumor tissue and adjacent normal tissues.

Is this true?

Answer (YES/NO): NO